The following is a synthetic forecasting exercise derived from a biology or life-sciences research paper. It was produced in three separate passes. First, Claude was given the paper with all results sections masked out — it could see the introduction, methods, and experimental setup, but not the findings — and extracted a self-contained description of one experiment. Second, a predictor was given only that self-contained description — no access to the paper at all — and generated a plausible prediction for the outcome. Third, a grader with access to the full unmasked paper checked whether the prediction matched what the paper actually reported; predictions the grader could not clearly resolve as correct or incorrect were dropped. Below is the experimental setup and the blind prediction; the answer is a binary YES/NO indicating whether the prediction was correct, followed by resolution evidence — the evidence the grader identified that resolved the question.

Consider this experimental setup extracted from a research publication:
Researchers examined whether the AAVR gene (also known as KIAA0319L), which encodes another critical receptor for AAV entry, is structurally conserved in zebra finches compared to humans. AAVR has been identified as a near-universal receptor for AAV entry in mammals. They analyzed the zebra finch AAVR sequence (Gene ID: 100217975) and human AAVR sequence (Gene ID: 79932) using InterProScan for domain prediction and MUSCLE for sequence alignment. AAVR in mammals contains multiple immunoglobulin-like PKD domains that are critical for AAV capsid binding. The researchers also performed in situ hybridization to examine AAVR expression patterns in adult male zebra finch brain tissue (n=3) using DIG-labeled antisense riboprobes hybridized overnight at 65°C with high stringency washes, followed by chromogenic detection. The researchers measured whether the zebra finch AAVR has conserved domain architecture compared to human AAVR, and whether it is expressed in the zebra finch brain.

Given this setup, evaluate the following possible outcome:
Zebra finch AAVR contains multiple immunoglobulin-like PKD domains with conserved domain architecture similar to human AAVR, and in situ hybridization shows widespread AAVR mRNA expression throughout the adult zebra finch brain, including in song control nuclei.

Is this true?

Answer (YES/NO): YES